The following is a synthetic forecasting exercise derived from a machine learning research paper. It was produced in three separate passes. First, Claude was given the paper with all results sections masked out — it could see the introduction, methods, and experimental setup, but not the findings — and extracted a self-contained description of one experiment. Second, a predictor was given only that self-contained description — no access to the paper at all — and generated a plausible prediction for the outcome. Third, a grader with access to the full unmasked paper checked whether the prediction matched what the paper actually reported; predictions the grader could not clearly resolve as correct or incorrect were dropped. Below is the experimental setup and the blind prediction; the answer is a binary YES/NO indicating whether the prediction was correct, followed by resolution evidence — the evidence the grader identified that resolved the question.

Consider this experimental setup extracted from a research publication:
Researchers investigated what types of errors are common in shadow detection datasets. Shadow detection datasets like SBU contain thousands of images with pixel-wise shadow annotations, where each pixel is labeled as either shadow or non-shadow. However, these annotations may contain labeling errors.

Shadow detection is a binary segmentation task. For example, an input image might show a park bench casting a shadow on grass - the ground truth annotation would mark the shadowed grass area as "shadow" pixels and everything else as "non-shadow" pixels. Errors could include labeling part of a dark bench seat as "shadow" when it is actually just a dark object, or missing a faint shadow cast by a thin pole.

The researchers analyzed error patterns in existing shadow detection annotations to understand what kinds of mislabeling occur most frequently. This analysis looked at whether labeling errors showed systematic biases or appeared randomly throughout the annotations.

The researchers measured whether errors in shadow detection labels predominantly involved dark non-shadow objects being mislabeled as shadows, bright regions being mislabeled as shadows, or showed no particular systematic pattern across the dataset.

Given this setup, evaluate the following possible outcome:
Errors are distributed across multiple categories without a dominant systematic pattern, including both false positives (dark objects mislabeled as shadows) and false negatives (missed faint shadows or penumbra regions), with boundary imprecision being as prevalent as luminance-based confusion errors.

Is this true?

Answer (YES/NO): NO